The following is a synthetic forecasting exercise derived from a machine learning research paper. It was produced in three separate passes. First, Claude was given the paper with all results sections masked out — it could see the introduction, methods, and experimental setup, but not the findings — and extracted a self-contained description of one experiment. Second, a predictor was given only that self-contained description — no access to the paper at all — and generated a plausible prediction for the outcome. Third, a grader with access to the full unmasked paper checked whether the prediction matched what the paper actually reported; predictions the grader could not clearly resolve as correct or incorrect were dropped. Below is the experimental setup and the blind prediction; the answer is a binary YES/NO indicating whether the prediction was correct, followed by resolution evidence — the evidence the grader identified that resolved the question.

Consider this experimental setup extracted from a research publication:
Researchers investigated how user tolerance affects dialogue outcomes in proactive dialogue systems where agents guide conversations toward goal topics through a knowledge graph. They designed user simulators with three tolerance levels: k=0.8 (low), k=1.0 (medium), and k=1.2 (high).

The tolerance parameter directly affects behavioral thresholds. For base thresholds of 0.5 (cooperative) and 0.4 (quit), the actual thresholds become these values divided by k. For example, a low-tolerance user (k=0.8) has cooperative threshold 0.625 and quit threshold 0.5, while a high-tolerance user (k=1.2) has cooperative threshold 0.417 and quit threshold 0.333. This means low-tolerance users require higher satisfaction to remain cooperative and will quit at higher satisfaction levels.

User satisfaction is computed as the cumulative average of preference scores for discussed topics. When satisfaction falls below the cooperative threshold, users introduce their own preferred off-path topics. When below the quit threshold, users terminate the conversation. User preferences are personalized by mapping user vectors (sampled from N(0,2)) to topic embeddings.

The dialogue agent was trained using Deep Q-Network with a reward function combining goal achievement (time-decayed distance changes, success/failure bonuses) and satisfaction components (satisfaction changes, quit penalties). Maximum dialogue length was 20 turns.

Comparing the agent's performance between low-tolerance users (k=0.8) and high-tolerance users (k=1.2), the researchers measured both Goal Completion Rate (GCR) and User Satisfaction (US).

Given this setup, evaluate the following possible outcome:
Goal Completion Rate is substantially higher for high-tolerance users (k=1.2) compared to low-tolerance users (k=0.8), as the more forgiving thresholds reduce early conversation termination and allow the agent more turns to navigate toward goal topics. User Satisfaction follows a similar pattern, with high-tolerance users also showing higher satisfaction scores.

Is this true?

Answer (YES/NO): NO